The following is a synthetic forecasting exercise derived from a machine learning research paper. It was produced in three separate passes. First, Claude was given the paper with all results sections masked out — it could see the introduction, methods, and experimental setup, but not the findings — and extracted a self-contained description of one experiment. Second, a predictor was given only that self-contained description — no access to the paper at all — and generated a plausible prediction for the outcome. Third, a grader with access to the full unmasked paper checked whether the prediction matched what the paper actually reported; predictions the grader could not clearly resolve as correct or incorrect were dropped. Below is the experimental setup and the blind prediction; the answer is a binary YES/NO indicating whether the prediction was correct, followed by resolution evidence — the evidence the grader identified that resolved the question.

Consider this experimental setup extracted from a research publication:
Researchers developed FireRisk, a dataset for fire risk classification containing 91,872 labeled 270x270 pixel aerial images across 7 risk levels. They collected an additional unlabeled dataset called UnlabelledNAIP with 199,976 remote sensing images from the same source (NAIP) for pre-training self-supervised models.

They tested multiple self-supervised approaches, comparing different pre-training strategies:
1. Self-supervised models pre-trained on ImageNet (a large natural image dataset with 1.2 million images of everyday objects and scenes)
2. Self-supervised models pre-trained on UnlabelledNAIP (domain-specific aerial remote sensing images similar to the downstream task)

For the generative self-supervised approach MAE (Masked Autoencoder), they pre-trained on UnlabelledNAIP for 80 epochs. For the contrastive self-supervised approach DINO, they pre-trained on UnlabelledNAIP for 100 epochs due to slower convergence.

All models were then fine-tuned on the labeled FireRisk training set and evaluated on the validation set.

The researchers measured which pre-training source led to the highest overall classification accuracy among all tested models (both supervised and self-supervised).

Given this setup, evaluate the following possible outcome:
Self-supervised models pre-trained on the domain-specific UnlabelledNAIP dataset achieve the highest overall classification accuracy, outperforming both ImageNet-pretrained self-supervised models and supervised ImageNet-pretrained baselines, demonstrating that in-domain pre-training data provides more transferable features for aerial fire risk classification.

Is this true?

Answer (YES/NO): NO